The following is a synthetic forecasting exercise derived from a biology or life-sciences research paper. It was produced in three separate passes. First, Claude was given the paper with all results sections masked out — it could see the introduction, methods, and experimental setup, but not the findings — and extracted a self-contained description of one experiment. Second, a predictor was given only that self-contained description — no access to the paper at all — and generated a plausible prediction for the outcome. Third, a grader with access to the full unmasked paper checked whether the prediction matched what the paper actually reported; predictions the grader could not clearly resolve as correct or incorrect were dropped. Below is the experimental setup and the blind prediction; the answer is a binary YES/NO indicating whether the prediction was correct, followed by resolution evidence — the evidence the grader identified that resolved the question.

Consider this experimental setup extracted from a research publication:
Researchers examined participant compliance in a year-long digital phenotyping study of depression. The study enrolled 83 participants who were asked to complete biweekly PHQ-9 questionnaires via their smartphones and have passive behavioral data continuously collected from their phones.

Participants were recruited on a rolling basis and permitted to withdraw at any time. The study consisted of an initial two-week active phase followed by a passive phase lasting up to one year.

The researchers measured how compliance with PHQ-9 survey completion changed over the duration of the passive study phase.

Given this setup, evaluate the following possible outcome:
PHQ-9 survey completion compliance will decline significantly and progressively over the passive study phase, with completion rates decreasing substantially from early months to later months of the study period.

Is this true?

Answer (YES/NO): YES